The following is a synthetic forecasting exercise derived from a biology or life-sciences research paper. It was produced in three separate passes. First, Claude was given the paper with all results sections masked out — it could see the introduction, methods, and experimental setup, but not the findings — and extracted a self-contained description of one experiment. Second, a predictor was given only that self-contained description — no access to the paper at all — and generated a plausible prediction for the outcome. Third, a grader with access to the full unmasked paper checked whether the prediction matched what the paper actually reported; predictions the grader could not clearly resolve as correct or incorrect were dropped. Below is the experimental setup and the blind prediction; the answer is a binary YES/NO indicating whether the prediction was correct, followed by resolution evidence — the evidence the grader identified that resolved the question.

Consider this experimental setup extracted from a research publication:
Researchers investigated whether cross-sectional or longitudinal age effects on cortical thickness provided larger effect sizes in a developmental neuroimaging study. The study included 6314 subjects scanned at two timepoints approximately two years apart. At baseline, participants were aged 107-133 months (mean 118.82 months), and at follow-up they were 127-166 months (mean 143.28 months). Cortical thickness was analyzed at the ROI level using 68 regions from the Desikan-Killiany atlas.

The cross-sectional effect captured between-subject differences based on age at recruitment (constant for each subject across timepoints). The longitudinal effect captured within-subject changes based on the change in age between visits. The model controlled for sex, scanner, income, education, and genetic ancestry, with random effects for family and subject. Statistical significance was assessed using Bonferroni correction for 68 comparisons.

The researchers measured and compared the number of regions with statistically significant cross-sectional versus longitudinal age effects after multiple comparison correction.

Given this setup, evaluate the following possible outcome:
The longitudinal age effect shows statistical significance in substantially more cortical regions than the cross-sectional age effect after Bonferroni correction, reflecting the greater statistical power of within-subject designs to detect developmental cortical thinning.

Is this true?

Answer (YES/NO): NO